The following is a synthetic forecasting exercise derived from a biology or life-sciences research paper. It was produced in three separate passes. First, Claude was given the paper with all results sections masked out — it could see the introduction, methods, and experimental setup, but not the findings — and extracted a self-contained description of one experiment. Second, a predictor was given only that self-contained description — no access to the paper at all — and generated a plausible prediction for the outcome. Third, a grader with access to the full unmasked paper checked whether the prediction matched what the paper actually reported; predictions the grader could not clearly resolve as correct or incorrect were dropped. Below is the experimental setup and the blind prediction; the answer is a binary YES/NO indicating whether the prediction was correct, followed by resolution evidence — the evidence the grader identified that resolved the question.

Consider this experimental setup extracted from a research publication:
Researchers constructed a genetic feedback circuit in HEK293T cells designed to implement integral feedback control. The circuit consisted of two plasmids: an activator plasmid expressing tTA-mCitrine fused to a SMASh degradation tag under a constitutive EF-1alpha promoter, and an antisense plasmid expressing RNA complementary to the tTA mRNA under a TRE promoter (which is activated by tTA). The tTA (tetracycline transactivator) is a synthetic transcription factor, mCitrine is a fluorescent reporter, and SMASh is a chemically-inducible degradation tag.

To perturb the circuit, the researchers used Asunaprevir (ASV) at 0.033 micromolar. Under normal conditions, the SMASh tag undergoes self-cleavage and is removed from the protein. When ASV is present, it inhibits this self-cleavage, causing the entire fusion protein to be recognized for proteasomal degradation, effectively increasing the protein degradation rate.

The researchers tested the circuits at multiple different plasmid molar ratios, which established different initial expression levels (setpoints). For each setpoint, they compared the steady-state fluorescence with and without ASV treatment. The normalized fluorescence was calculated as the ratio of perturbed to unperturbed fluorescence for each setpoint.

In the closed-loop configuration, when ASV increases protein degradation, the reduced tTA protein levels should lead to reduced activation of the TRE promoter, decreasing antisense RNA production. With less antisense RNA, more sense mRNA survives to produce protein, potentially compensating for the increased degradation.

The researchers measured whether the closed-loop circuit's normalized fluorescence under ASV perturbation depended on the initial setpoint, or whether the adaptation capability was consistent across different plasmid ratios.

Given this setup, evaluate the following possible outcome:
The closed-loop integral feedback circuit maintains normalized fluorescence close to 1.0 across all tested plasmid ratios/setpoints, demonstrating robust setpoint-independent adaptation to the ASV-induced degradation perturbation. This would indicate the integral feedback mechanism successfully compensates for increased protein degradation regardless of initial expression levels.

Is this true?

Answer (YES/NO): YES